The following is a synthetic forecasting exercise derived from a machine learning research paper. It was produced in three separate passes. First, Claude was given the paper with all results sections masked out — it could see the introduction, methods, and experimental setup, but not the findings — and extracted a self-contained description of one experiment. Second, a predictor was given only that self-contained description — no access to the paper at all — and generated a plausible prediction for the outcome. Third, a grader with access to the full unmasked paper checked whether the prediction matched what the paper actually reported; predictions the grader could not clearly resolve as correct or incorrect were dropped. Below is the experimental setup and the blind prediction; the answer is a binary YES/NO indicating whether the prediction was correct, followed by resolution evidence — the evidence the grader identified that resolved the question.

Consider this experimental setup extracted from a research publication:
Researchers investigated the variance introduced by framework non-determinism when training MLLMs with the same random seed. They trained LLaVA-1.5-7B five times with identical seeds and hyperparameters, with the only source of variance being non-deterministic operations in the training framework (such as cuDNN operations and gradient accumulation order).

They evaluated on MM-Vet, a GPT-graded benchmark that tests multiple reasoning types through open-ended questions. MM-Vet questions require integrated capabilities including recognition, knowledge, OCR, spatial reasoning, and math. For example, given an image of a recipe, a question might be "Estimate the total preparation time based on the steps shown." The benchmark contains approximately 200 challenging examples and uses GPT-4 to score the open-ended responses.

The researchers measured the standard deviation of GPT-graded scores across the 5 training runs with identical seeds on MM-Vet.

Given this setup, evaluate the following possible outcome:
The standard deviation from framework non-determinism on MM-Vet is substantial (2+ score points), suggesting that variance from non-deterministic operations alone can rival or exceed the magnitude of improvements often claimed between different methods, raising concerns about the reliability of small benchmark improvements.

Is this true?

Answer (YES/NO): NO